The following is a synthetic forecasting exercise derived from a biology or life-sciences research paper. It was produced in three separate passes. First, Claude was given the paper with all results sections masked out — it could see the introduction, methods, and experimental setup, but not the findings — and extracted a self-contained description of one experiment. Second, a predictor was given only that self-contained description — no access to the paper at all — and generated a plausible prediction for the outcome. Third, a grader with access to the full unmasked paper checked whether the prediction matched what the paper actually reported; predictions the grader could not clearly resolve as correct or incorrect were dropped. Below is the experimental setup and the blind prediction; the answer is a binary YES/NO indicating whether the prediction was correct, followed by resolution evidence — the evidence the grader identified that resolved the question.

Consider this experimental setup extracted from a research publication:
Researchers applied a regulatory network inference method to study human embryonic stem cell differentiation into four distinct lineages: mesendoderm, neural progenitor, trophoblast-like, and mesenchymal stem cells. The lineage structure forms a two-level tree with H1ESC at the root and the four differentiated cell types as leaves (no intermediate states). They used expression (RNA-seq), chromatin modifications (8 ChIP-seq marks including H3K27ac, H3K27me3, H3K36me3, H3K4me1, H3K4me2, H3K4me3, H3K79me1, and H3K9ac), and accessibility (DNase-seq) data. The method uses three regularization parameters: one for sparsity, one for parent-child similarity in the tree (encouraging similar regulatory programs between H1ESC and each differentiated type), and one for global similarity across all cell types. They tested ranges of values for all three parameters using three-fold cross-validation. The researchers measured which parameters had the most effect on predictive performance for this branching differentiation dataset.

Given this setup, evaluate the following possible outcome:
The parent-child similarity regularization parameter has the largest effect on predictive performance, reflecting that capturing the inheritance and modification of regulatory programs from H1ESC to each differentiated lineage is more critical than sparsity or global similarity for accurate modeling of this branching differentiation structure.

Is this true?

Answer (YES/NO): NO